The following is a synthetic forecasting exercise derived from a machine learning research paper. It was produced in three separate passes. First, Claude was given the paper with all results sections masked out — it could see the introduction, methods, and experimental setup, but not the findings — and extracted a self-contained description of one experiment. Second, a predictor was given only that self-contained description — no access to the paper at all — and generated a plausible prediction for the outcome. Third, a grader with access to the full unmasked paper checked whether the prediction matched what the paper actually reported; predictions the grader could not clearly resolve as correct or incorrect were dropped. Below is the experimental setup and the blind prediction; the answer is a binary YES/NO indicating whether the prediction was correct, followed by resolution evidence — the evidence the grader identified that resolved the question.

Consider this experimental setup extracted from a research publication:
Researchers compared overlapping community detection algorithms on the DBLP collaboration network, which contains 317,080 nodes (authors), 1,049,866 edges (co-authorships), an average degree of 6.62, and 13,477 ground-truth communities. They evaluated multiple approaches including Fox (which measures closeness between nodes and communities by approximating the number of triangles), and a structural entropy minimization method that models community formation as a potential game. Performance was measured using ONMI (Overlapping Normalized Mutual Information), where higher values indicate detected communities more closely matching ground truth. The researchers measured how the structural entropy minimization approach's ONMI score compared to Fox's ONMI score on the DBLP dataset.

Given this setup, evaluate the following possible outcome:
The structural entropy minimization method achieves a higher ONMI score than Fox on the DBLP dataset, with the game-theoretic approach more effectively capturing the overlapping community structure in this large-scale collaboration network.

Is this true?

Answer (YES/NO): NO